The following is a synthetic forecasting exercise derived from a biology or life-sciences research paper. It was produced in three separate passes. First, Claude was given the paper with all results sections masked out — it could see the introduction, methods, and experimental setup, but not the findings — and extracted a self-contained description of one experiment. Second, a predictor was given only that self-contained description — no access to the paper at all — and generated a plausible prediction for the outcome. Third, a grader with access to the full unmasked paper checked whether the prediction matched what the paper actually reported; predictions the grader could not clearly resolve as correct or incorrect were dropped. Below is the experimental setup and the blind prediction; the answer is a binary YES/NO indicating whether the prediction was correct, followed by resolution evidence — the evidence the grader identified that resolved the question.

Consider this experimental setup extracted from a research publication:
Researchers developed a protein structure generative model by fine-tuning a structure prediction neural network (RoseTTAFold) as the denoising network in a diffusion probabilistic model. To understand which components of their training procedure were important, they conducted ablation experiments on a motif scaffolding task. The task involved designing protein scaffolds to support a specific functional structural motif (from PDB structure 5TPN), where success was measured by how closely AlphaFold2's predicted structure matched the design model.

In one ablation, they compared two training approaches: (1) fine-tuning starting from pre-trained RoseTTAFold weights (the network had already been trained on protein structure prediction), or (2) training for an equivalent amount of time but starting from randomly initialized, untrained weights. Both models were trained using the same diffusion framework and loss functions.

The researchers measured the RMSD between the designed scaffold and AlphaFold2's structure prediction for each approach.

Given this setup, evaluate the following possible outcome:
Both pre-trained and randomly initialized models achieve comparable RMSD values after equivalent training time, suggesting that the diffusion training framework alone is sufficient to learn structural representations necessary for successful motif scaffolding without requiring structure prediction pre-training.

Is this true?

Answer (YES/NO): NO